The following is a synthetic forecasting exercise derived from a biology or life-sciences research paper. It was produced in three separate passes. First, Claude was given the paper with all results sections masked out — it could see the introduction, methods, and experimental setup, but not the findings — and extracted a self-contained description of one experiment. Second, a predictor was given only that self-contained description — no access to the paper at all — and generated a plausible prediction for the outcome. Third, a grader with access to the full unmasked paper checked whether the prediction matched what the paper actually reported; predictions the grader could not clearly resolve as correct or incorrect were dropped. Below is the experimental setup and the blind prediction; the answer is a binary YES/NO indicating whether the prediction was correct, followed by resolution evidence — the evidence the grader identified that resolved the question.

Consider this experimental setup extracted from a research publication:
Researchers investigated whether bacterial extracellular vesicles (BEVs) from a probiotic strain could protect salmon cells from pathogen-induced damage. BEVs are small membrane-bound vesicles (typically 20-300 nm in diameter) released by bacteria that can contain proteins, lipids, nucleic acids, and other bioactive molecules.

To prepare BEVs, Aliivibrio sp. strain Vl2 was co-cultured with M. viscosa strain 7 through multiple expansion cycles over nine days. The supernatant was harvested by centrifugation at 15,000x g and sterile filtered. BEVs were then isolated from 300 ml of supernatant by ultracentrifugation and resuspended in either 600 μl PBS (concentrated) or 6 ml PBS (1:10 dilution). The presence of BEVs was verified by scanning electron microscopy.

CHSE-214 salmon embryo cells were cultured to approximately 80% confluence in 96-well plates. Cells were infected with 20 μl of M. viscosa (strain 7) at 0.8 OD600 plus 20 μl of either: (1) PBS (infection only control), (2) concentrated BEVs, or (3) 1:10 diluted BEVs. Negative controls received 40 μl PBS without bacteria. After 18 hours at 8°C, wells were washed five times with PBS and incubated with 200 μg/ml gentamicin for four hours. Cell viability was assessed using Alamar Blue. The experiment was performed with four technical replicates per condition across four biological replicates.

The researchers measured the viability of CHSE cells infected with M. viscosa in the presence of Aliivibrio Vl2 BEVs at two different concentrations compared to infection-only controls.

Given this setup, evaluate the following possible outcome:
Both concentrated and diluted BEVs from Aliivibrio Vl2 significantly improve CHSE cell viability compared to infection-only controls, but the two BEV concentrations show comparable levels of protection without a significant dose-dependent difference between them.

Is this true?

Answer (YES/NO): NO